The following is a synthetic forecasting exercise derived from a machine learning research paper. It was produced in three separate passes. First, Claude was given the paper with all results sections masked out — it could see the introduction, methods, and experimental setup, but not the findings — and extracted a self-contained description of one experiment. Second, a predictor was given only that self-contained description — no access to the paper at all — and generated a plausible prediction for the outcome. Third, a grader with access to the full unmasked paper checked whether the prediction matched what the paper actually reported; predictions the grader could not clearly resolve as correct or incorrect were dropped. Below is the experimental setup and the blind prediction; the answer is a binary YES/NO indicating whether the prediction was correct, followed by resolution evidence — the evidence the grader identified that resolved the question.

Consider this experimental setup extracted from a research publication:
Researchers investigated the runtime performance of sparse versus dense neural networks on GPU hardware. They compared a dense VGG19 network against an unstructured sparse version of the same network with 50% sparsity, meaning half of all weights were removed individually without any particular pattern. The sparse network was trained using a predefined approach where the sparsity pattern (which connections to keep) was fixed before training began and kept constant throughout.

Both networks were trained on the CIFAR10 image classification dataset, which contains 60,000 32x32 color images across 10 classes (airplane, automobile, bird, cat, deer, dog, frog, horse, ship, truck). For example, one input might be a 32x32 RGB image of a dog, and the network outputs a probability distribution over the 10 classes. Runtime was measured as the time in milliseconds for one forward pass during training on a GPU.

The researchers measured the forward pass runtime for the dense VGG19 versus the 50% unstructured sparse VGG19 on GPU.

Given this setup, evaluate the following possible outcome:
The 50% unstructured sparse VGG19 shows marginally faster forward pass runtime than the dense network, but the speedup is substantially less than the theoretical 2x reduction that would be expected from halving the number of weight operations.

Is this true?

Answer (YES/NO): NO